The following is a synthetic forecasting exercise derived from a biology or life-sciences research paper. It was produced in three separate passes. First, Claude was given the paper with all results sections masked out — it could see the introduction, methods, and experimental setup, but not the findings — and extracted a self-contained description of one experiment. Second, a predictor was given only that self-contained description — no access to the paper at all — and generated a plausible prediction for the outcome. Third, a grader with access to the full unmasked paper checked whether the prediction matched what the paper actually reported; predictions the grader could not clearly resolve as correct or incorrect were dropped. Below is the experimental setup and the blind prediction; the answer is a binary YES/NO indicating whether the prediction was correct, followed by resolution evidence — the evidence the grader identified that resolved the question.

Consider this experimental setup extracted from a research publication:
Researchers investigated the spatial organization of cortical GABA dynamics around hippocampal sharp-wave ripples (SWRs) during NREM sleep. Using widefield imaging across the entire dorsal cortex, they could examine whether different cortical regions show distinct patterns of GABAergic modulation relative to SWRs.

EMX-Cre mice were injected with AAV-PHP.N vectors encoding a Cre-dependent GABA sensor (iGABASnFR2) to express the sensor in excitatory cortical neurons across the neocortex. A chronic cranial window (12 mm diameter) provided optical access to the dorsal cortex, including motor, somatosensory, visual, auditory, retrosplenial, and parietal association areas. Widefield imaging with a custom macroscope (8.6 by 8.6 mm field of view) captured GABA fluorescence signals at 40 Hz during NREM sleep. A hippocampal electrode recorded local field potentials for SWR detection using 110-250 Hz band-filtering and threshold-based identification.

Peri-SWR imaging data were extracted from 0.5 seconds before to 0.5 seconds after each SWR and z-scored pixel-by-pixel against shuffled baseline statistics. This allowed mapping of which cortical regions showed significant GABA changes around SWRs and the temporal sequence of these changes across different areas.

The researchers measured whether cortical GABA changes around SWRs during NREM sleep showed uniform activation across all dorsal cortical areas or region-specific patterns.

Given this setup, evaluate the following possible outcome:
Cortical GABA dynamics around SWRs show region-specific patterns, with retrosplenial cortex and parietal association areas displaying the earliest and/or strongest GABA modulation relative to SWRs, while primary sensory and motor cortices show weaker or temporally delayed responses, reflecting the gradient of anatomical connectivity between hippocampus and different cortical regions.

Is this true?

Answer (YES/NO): YES